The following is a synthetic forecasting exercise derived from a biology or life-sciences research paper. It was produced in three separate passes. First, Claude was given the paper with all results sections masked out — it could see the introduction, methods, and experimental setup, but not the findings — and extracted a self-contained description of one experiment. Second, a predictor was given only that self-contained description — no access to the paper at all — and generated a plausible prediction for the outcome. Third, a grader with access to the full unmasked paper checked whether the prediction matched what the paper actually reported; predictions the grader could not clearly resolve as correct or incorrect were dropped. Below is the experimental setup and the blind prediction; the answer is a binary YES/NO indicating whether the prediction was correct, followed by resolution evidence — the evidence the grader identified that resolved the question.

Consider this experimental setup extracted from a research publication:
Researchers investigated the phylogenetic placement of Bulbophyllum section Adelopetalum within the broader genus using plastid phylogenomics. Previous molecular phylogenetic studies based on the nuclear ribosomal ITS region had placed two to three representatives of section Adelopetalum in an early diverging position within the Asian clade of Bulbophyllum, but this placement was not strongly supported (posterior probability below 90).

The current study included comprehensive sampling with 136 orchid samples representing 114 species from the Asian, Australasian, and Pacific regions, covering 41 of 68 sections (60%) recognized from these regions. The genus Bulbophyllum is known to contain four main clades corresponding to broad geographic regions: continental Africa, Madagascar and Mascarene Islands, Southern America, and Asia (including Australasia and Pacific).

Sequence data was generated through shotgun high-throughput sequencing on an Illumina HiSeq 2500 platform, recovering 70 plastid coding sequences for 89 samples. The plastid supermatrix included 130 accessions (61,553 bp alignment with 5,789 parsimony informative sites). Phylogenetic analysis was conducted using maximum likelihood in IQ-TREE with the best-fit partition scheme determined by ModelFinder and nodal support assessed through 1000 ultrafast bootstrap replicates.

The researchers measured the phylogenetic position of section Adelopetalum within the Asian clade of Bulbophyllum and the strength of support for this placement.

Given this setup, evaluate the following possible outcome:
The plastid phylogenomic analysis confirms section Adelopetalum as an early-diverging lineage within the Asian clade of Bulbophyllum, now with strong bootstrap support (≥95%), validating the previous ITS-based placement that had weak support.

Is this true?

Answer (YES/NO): NO